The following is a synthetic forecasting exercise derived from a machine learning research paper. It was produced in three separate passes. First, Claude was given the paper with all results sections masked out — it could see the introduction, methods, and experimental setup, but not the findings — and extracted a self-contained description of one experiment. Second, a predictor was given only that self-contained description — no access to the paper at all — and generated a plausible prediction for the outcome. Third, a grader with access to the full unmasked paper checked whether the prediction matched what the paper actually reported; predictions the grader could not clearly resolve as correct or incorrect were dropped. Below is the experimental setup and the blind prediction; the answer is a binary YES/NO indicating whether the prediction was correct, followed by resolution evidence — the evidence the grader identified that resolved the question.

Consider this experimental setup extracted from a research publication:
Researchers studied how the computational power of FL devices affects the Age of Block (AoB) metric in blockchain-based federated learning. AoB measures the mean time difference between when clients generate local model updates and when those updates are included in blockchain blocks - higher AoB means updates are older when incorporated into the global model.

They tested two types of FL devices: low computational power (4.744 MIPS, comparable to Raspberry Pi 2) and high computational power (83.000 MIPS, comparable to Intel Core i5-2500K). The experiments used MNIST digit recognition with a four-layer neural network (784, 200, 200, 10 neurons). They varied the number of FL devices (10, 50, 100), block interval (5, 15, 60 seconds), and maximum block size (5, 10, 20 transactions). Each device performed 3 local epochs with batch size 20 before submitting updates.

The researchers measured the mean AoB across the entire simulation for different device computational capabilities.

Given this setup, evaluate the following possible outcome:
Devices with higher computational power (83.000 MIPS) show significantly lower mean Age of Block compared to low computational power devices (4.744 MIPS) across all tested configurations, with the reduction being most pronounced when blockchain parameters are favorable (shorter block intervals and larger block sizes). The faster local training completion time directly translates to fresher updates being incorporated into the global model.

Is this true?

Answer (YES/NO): NO